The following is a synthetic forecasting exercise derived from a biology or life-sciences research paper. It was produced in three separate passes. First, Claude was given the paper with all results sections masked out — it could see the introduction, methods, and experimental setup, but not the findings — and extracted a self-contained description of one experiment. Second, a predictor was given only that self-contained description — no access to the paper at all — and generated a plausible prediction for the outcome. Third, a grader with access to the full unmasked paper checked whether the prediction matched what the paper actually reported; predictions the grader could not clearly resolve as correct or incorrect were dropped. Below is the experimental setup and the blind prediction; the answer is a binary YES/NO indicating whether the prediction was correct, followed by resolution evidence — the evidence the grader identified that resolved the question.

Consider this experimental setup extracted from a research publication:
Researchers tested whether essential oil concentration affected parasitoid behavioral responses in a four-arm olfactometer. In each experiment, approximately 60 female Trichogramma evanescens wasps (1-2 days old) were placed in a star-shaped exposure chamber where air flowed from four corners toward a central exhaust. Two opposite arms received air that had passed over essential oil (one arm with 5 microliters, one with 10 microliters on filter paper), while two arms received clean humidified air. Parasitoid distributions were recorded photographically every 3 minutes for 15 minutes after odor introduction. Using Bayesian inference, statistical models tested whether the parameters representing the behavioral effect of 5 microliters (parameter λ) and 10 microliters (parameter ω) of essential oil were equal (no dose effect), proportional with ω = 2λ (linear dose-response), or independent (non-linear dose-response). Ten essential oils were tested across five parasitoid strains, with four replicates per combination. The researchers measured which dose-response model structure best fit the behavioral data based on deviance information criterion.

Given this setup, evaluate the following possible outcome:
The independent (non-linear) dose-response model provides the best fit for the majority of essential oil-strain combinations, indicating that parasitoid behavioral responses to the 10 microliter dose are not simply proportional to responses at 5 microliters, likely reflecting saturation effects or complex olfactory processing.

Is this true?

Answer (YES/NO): NO